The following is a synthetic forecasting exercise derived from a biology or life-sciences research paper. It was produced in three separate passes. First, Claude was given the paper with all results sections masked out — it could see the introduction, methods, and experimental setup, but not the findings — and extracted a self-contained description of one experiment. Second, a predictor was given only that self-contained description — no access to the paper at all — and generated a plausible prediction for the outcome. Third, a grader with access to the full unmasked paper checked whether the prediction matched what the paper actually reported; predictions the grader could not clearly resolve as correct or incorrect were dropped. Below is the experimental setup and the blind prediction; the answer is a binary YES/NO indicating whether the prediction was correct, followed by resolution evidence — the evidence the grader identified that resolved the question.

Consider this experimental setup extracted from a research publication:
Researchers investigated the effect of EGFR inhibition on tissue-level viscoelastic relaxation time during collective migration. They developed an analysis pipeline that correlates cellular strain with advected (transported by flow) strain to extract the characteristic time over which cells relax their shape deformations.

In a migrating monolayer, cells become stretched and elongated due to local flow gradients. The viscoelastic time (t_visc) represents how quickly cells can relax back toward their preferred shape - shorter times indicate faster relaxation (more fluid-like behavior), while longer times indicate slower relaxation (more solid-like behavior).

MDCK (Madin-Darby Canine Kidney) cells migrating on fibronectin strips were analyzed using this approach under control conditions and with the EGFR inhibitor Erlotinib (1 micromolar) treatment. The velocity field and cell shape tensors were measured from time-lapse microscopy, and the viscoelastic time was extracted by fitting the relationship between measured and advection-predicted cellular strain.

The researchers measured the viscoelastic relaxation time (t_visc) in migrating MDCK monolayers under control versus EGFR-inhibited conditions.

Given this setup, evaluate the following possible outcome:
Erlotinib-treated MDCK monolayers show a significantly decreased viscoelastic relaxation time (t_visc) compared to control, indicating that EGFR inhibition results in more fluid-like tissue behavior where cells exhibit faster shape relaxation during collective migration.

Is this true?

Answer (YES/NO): NO